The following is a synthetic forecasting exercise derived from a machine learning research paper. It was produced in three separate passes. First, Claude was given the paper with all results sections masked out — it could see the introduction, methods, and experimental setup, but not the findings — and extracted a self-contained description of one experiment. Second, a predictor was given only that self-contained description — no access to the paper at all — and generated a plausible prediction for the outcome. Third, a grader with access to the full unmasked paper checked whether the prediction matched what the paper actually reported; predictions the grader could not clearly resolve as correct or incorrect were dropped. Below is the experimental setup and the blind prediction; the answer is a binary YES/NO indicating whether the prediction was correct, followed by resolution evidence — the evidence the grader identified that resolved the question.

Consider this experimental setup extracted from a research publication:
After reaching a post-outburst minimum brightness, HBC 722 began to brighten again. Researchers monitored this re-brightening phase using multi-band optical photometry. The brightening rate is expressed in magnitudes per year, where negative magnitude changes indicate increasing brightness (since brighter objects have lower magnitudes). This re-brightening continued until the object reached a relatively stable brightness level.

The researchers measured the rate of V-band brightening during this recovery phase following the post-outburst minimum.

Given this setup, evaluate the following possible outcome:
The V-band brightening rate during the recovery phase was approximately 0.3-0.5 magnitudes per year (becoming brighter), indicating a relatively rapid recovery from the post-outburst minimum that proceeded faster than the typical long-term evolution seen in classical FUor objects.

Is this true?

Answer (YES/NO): NO